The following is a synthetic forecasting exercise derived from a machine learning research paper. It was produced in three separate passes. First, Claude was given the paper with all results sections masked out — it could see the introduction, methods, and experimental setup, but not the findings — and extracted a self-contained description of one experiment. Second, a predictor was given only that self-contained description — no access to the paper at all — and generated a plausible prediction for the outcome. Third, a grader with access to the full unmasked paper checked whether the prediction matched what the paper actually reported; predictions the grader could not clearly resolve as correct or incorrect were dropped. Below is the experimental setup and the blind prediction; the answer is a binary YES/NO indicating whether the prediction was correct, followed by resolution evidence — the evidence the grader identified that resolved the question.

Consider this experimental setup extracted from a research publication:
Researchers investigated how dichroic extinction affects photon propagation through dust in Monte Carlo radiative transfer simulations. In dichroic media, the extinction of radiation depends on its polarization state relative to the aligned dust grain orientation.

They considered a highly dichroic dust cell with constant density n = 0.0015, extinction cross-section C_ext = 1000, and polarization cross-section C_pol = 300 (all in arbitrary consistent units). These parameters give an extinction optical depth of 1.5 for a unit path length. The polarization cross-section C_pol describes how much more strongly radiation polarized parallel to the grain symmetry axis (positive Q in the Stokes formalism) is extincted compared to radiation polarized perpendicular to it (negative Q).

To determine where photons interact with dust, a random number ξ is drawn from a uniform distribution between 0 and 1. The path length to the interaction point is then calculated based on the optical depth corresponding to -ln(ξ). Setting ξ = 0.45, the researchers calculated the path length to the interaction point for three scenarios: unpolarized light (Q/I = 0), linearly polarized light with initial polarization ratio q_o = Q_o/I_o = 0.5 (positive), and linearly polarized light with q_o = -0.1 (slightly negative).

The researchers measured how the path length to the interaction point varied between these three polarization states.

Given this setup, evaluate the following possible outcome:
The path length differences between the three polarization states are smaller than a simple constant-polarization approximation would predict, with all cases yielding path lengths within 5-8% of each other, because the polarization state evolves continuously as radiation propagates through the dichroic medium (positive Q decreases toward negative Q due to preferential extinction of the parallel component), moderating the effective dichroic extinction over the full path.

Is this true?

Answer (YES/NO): NO